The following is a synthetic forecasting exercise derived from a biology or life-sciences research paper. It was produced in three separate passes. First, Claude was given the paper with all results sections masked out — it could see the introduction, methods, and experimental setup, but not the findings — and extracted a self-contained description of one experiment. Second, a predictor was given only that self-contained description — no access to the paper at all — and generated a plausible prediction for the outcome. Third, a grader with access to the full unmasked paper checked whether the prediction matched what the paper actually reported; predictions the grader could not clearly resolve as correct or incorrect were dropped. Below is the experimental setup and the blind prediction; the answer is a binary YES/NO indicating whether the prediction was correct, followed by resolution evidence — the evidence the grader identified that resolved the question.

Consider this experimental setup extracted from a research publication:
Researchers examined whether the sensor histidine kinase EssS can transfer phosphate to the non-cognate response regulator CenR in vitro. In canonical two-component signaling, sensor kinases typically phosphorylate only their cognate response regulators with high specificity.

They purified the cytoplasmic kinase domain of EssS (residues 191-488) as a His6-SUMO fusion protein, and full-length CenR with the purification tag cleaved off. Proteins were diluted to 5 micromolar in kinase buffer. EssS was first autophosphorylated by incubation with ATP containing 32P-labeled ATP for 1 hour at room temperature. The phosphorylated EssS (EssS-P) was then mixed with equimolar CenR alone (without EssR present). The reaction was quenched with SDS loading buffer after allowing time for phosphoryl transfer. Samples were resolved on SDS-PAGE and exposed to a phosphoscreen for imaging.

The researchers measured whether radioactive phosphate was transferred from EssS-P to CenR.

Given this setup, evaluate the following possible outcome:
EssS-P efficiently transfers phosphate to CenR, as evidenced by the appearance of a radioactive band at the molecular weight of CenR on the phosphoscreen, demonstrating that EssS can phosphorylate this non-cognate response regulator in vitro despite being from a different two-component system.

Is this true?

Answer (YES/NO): NO